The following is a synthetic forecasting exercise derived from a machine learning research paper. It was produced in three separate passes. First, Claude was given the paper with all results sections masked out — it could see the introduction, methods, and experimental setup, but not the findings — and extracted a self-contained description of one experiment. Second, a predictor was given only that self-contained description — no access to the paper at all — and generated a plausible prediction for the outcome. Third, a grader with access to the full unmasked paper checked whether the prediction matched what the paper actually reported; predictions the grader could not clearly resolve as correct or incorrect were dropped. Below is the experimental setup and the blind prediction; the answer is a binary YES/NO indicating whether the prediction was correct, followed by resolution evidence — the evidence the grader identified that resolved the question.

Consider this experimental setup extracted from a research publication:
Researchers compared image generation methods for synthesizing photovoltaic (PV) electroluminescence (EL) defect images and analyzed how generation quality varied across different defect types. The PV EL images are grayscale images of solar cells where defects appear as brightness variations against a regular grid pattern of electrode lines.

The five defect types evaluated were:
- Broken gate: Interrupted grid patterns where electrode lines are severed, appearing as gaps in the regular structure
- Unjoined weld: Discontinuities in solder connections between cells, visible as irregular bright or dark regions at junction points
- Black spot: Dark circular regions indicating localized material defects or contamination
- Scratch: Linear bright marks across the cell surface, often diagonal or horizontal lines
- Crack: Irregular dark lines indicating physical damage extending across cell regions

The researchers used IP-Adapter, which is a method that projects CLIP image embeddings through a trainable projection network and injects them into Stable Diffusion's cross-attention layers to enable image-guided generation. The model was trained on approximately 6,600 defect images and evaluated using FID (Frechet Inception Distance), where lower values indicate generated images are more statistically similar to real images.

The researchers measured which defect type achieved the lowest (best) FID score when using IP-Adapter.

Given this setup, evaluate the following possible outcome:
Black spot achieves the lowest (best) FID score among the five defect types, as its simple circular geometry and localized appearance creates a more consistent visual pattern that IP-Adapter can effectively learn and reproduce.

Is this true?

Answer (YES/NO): YES